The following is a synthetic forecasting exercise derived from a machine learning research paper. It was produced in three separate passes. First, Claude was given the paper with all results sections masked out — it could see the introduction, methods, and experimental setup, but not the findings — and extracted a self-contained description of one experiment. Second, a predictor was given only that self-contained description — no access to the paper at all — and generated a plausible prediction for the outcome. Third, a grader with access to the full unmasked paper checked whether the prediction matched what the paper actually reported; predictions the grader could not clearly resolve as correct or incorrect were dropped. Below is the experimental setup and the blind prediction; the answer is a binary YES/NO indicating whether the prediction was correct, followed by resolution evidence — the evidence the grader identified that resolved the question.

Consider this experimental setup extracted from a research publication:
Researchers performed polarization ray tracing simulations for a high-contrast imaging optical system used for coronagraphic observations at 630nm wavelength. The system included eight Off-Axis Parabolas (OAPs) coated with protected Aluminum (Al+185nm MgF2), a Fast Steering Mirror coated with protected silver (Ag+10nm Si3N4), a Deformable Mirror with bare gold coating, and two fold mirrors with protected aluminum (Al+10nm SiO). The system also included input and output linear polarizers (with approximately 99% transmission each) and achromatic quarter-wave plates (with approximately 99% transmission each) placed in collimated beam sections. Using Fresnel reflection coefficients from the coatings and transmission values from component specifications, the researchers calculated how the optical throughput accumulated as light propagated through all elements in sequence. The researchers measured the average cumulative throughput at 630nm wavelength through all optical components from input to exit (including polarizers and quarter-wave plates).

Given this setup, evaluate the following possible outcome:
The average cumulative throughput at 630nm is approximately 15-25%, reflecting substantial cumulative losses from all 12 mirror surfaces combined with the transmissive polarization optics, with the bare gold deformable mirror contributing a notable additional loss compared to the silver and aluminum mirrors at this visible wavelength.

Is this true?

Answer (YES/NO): NO